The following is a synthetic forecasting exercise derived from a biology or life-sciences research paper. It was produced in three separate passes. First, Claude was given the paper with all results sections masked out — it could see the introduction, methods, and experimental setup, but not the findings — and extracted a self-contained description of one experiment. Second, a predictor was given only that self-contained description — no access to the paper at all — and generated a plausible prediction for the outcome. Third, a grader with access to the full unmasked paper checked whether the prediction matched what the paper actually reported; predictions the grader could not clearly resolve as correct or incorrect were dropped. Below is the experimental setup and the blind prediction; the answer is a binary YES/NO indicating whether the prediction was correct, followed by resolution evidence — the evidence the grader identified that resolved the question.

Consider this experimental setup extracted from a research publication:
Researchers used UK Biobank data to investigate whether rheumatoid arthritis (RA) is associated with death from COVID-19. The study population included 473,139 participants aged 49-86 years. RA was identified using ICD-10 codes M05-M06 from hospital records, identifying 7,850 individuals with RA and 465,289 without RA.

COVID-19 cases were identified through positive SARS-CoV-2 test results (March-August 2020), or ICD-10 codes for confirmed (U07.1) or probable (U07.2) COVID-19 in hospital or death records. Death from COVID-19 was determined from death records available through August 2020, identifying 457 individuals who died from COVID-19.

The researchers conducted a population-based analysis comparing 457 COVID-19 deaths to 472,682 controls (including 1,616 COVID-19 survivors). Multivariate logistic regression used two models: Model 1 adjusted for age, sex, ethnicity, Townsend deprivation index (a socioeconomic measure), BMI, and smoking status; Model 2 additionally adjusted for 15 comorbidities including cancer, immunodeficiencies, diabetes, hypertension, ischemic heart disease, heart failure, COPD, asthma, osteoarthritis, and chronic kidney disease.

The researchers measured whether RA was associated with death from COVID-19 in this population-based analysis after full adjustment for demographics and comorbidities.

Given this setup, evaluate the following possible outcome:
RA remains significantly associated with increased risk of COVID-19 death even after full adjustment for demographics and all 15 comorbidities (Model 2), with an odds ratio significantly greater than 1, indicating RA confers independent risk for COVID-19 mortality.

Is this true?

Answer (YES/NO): YES